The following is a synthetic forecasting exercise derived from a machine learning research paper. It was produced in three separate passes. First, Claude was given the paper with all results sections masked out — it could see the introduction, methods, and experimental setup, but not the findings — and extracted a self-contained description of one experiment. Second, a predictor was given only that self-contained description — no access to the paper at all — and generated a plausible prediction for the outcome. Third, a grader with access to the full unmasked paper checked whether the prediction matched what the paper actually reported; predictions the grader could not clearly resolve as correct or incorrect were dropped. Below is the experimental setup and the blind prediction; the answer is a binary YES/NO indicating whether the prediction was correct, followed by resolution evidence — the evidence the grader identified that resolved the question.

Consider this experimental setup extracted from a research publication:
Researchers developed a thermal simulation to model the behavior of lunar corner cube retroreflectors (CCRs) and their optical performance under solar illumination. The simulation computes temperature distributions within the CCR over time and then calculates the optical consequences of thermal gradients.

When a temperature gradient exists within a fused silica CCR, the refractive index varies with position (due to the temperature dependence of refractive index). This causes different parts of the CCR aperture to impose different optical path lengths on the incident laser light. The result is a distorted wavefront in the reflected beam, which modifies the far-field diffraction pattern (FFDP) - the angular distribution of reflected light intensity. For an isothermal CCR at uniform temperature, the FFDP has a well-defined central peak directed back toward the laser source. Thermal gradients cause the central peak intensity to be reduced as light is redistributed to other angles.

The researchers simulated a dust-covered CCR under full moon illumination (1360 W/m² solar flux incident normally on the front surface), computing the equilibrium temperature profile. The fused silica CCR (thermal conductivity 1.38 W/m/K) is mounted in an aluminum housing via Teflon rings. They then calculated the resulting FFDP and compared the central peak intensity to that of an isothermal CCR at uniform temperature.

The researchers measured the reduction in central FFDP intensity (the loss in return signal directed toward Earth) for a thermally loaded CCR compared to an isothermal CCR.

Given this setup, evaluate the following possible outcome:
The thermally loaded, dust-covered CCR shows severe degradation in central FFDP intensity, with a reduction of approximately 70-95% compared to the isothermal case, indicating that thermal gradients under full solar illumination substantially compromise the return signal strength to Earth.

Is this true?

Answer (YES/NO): YES